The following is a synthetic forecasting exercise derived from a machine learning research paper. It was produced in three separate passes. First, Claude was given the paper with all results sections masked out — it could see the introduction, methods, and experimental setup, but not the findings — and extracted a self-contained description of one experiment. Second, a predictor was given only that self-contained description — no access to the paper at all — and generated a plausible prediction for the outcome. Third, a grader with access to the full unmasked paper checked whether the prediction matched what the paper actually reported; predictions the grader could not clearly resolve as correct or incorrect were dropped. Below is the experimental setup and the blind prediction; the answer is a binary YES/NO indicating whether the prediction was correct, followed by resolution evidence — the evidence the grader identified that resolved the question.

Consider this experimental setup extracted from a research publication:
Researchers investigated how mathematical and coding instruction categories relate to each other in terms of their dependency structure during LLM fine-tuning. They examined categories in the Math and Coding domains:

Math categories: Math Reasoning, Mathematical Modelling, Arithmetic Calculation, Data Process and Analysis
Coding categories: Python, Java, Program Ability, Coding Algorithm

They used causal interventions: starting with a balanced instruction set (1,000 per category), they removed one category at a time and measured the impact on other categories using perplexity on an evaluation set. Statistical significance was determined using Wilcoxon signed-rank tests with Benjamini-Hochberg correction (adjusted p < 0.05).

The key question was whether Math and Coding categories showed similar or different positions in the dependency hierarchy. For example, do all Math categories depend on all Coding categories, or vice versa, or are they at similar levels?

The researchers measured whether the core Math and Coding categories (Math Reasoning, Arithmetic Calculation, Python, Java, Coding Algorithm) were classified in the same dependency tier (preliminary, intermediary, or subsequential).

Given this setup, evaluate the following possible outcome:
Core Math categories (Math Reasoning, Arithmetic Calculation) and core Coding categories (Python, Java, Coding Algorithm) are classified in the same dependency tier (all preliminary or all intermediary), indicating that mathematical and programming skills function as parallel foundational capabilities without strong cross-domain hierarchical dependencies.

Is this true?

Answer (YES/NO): YES